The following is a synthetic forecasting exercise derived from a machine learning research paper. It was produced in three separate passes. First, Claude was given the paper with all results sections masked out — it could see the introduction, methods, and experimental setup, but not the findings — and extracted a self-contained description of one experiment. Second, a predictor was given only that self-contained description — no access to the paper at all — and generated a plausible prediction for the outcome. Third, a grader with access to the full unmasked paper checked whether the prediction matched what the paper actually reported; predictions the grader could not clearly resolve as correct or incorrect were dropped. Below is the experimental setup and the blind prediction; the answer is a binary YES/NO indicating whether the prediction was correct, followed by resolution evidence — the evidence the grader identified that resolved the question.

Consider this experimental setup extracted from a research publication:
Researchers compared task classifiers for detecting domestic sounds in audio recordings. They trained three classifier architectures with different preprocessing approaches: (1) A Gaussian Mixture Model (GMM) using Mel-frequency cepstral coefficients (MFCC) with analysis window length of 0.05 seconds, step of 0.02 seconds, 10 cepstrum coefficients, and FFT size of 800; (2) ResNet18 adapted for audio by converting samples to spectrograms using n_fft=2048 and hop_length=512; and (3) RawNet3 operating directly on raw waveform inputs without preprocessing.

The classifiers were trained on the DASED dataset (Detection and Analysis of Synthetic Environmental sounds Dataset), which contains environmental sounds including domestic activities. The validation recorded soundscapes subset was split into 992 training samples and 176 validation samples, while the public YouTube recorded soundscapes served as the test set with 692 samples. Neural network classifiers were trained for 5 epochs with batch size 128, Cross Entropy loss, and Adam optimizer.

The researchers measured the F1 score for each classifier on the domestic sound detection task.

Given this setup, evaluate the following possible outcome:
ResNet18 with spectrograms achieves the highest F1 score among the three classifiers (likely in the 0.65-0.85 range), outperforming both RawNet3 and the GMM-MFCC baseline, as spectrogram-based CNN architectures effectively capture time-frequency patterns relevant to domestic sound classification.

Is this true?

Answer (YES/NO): NO